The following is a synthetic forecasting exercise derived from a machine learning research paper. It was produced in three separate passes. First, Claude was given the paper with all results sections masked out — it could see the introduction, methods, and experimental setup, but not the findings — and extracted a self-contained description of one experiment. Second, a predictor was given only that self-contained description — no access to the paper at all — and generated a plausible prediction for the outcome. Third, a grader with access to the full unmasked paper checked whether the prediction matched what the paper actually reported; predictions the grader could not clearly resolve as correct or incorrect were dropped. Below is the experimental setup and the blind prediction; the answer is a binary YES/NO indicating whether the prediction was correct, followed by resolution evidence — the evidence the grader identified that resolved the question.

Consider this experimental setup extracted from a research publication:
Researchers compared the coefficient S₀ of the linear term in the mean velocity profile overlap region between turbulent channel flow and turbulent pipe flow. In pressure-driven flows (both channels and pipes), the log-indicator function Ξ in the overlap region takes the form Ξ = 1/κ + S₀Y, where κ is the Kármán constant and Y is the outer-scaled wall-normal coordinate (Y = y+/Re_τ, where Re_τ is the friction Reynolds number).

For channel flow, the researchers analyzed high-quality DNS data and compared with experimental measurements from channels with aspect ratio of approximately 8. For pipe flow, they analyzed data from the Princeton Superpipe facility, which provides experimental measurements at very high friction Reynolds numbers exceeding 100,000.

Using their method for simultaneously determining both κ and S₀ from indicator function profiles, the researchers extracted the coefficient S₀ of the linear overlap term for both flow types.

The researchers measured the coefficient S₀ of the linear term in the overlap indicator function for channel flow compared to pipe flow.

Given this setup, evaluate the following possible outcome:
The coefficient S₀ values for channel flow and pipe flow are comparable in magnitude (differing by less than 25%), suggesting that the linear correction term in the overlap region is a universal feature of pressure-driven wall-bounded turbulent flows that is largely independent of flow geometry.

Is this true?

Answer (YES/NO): NO